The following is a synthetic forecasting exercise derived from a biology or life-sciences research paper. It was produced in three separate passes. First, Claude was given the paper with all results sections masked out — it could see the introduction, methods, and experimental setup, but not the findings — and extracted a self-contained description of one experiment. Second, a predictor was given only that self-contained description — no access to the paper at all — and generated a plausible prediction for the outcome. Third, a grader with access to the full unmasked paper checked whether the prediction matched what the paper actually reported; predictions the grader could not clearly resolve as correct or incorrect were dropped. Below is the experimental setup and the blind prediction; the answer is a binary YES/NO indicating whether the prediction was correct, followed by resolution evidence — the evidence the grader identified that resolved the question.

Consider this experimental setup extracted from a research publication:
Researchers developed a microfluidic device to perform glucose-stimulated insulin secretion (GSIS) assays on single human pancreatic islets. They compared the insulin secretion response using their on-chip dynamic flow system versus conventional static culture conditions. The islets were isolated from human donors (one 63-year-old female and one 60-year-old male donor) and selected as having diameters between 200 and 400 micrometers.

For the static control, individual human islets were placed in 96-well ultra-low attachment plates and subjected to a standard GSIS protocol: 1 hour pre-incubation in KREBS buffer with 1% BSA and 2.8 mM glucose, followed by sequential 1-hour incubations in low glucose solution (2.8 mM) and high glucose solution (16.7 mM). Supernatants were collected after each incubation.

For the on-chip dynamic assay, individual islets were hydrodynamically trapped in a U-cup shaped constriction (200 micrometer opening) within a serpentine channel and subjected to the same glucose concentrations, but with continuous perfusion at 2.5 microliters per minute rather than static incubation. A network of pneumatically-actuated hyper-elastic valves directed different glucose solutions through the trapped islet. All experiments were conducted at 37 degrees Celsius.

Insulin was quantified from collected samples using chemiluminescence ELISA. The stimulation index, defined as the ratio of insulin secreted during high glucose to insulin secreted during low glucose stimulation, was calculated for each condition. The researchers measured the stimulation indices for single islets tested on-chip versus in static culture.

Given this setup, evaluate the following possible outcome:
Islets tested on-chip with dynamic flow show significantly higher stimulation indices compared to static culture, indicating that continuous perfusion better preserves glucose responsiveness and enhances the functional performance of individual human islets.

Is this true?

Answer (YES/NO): NO